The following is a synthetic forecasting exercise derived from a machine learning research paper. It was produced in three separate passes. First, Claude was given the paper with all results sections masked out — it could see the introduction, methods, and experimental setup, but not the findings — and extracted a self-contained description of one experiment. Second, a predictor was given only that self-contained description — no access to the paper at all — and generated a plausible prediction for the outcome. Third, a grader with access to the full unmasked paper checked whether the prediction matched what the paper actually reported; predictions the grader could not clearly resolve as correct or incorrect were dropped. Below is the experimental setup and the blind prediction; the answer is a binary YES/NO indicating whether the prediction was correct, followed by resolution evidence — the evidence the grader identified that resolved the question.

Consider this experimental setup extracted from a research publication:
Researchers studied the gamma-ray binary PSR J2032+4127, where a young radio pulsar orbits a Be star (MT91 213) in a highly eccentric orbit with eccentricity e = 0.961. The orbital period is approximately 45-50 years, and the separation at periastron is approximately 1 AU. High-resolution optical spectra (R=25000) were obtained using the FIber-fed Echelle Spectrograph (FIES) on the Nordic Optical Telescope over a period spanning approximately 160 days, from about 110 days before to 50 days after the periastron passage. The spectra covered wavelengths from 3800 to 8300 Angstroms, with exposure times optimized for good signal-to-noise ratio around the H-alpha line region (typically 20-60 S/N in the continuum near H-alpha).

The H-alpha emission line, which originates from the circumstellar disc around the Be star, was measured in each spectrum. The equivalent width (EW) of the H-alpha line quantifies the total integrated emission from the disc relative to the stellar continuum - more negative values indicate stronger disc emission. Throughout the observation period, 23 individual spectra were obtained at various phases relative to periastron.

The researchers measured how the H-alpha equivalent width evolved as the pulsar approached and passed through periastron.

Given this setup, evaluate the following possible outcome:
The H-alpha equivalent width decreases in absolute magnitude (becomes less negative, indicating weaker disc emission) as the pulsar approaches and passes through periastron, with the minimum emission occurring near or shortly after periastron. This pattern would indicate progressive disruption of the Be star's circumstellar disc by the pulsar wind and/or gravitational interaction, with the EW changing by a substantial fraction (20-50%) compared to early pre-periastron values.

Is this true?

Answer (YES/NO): YES